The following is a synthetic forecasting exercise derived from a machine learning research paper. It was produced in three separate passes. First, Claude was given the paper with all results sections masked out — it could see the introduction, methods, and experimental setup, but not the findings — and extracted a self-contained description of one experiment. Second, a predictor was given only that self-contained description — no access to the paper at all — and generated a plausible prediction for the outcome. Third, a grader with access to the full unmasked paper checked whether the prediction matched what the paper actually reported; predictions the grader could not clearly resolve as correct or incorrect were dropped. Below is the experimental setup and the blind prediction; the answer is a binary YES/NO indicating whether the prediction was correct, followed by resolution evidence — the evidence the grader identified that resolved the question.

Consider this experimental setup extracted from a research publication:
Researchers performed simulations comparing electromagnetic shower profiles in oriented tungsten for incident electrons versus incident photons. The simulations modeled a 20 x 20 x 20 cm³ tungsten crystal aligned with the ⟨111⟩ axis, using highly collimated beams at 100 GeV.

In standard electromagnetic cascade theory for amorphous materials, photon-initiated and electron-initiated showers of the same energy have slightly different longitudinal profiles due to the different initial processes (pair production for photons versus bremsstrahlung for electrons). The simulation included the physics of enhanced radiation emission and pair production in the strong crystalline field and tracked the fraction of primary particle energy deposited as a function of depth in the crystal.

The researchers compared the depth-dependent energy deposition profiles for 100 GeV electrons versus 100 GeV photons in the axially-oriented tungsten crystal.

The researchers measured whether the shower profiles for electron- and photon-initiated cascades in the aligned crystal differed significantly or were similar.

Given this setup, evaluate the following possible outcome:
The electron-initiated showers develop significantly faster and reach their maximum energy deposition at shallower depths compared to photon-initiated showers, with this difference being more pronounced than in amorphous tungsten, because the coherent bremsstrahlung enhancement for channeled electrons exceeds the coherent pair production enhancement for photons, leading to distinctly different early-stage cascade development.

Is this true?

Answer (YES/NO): NO